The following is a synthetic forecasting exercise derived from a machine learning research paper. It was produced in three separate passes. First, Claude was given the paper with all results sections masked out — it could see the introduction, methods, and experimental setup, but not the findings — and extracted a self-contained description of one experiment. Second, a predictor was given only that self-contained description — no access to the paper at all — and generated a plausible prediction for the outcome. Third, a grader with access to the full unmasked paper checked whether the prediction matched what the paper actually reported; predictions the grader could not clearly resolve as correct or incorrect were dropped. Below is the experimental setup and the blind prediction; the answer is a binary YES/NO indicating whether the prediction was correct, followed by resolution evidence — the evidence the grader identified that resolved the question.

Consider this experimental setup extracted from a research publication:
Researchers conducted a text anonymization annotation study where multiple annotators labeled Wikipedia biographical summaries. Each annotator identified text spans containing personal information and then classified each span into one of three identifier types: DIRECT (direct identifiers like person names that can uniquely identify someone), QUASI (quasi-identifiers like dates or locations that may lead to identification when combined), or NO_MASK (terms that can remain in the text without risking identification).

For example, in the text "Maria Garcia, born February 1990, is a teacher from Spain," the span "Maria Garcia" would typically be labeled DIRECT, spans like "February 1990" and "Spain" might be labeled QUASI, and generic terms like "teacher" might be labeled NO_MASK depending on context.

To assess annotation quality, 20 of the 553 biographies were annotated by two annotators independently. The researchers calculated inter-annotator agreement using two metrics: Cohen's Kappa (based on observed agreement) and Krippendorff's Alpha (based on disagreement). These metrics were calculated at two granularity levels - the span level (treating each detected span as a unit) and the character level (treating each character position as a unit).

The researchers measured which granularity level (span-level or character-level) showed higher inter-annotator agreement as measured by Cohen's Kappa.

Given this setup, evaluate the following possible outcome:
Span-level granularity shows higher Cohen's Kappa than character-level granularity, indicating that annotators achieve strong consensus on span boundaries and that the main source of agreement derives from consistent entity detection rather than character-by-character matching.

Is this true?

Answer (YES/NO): NO